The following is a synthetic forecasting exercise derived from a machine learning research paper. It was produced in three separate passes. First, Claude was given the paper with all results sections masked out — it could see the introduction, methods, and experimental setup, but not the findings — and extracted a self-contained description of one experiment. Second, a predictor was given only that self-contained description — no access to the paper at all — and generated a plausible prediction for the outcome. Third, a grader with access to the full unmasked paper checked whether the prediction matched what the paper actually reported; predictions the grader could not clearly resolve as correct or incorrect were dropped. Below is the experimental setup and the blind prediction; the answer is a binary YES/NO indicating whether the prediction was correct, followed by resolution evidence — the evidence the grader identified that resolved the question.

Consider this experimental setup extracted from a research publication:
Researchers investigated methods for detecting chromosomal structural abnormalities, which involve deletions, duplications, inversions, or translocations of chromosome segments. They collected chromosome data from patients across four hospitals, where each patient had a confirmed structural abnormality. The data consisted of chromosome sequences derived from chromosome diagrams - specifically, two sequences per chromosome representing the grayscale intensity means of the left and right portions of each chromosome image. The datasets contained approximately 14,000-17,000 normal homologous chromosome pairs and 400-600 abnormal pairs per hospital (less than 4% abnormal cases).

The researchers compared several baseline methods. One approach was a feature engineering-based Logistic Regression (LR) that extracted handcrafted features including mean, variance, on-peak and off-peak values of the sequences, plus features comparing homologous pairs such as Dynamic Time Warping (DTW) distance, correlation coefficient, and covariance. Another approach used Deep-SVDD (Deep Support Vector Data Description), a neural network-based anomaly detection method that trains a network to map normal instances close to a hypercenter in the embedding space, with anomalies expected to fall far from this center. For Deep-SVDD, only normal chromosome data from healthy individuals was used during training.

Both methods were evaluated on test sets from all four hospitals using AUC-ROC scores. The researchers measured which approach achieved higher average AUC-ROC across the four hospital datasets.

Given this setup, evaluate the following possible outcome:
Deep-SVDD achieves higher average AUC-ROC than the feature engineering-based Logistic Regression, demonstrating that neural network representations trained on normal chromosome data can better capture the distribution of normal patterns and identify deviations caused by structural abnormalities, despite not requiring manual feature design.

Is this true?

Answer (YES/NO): NO